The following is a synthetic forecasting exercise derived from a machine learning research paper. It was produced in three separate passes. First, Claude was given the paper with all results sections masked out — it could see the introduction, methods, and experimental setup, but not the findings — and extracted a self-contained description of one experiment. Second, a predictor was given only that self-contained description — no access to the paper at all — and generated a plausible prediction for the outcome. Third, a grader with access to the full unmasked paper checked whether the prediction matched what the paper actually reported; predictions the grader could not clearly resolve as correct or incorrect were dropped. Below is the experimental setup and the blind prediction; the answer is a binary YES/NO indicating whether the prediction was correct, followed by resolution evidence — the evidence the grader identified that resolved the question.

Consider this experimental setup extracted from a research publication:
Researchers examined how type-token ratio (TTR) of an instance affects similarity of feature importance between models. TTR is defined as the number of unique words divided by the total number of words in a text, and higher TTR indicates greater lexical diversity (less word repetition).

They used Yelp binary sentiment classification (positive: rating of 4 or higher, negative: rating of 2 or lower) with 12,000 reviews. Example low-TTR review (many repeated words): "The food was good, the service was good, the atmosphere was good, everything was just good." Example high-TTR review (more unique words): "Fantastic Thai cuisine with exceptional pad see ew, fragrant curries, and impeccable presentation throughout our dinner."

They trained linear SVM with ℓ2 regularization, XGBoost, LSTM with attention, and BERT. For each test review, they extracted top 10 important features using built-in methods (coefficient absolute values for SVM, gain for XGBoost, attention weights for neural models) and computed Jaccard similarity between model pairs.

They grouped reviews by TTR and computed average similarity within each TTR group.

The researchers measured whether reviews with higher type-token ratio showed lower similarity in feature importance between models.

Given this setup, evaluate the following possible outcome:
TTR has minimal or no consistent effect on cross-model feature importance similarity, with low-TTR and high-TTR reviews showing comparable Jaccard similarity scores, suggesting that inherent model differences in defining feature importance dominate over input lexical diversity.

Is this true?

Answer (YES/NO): NO